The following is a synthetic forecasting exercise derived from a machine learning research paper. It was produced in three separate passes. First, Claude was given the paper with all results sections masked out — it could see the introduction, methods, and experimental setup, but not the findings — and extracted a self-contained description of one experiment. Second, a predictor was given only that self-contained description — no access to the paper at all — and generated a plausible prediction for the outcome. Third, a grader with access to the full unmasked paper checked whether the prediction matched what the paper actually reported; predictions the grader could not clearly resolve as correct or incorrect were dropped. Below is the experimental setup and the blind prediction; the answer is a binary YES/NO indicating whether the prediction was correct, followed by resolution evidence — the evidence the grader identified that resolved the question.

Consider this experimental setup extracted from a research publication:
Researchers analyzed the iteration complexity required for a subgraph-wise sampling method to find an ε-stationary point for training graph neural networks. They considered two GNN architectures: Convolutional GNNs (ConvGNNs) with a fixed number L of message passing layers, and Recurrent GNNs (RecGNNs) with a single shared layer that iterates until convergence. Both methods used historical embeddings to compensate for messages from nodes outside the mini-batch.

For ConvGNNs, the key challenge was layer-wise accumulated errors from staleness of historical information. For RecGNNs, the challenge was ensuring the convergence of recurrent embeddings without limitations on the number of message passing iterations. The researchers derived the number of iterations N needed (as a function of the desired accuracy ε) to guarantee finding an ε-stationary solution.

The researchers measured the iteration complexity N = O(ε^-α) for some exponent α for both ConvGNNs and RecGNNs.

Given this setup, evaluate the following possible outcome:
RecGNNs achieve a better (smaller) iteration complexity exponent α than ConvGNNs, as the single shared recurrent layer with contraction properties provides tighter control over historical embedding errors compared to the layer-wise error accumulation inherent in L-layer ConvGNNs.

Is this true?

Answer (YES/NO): YES